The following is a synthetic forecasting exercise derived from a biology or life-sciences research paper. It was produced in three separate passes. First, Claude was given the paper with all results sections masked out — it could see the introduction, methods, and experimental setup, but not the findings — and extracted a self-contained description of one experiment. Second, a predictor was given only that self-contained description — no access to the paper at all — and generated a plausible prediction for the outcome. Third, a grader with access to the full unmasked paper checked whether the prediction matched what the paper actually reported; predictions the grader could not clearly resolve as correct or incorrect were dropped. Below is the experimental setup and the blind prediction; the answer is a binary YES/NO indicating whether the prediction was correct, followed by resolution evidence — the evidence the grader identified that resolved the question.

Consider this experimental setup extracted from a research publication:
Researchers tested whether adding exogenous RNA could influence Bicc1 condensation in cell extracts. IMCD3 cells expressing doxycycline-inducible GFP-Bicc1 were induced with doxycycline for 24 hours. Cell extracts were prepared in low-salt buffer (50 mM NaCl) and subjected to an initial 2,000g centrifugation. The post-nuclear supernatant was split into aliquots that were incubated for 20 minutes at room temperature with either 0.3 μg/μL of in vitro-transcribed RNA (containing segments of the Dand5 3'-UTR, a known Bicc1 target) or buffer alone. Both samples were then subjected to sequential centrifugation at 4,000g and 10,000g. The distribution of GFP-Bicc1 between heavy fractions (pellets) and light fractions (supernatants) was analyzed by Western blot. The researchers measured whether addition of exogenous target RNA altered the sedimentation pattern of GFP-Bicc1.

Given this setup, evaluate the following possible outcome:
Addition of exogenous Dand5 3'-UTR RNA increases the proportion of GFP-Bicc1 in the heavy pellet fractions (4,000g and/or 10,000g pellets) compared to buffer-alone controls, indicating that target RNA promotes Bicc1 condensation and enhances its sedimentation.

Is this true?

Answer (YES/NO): YES